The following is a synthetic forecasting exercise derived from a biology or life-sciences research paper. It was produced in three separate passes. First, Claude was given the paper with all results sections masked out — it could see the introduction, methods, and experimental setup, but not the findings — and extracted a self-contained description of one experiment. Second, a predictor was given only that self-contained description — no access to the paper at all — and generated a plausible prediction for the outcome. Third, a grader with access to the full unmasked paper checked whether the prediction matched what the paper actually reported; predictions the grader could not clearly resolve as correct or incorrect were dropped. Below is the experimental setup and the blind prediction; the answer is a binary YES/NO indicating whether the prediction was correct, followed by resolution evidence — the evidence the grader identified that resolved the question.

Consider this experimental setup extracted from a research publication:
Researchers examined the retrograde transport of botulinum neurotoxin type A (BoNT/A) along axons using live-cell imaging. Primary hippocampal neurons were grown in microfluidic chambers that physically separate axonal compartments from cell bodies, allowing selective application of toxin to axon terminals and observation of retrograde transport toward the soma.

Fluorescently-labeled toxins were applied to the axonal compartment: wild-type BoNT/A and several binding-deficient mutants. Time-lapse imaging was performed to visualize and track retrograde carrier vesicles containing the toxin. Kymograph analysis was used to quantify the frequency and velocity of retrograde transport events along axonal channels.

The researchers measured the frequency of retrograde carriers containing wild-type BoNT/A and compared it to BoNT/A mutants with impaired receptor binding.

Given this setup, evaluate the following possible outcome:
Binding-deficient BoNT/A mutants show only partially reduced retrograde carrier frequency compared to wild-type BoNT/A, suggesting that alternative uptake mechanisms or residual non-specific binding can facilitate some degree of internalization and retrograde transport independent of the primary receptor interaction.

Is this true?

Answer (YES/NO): NO